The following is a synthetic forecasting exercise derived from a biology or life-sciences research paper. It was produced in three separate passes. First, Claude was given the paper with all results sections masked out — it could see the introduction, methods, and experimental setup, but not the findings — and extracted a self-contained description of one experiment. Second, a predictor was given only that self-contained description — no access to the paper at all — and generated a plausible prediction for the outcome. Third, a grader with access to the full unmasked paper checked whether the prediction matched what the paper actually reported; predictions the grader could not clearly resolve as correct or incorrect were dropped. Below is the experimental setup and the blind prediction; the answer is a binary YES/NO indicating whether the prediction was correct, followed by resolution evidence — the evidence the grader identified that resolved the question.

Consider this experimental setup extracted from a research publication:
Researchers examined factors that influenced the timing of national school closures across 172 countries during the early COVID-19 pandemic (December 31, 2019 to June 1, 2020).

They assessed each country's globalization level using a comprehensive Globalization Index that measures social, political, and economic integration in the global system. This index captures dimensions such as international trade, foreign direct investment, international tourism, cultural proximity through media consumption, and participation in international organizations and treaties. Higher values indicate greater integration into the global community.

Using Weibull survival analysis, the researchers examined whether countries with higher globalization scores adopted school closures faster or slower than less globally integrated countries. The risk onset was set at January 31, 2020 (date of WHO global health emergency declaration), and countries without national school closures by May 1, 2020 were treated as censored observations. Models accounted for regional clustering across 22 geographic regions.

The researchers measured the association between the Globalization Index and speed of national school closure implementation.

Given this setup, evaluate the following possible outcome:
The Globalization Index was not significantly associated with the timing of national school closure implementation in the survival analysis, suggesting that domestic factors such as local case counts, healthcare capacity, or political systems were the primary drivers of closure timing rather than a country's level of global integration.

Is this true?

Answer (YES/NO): NO